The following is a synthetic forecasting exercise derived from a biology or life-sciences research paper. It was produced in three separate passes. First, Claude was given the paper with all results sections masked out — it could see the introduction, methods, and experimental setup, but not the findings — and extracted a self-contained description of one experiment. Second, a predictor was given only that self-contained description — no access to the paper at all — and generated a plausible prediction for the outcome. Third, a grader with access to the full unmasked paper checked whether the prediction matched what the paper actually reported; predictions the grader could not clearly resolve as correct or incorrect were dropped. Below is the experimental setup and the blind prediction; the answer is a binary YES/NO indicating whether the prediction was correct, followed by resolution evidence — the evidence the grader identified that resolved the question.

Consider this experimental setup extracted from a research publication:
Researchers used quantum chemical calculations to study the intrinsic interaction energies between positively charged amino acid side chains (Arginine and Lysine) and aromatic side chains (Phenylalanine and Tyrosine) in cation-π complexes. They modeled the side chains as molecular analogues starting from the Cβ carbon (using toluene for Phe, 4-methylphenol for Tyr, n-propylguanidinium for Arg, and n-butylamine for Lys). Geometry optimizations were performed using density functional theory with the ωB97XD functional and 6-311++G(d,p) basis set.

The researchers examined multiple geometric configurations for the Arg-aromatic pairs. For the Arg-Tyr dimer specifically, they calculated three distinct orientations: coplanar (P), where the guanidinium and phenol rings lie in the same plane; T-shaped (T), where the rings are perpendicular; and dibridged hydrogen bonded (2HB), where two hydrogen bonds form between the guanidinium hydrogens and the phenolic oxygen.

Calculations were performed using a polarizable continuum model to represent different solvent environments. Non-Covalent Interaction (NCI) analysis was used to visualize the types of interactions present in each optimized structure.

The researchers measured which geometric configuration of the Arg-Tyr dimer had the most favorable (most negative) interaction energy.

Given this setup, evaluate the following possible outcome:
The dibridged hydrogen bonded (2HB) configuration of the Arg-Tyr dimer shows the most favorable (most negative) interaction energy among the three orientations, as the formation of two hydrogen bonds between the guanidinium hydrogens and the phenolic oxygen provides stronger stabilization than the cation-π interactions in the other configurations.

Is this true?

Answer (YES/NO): YES